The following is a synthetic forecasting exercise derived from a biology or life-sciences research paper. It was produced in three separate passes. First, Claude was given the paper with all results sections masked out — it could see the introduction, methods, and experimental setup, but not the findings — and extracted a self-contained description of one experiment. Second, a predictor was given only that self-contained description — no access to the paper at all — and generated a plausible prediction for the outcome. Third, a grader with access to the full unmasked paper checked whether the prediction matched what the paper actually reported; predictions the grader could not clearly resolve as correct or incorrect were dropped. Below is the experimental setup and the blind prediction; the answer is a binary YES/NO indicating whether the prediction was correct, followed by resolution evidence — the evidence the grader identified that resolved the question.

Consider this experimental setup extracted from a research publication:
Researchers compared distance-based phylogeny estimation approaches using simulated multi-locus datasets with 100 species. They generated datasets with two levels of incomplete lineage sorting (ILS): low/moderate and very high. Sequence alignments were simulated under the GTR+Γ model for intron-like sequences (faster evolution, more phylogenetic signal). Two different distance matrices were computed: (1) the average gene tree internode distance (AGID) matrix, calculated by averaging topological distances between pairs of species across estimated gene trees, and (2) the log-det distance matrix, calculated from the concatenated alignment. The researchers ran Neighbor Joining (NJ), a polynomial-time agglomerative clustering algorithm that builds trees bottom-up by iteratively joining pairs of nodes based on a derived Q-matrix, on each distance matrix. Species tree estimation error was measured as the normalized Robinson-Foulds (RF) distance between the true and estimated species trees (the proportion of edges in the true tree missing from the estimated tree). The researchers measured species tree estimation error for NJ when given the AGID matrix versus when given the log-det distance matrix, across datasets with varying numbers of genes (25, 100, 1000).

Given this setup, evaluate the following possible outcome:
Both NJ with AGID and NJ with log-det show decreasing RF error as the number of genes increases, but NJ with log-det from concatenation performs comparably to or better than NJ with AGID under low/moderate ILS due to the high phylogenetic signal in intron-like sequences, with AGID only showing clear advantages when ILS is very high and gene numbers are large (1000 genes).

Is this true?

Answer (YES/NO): NO